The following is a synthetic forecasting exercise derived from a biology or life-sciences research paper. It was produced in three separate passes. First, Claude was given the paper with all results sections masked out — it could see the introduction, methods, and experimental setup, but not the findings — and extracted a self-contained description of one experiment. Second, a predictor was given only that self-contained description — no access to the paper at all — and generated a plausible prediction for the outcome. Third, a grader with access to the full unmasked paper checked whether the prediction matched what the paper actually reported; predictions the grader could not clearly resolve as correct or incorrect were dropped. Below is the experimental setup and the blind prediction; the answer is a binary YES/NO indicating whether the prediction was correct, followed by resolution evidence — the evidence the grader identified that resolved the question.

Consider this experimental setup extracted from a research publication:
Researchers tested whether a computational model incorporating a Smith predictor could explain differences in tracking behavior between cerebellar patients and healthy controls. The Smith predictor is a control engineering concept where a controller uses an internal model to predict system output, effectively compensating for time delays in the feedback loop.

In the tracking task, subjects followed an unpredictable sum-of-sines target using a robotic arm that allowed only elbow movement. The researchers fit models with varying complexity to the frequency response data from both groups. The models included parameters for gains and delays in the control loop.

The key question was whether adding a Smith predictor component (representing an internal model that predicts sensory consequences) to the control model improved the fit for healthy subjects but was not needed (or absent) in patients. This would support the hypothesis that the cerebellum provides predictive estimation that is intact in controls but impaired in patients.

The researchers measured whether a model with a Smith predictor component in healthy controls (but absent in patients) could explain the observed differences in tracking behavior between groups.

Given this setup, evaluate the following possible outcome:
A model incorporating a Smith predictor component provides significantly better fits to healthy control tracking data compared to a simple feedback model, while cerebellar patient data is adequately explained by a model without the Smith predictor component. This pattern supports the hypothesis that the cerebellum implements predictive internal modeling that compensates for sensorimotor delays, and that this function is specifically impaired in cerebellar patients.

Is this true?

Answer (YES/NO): YES